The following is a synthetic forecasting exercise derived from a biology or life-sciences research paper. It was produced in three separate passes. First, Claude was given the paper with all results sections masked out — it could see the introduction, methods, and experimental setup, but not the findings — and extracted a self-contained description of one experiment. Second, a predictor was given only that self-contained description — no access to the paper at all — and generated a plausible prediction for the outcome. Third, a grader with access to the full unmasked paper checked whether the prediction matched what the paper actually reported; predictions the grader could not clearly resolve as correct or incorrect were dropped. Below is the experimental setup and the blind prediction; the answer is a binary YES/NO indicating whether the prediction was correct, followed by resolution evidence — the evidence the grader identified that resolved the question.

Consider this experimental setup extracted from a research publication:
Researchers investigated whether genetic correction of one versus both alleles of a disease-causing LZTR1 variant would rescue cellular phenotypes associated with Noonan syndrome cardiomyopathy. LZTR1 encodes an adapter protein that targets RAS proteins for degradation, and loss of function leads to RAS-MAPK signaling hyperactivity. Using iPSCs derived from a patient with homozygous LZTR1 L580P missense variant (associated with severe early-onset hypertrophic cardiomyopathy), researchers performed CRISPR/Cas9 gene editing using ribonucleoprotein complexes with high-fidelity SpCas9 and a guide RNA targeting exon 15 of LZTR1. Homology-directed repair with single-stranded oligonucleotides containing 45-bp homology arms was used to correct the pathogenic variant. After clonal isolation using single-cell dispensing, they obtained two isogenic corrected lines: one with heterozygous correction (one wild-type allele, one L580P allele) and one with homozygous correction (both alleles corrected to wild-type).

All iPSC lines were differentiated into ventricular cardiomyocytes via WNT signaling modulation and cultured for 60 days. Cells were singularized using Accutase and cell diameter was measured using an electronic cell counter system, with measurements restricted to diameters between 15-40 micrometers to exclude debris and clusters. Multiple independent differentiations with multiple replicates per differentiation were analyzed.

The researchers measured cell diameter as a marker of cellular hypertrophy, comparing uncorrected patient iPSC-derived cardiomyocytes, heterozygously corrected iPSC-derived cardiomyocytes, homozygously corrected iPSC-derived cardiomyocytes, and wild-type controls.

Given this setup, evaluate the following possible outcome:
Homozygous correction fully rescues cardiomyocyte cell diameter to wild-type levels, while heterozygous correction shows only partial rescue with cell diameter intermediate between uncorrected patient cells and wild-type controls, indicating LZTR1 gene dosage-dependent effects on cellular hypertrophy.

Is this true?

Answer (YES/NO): NO